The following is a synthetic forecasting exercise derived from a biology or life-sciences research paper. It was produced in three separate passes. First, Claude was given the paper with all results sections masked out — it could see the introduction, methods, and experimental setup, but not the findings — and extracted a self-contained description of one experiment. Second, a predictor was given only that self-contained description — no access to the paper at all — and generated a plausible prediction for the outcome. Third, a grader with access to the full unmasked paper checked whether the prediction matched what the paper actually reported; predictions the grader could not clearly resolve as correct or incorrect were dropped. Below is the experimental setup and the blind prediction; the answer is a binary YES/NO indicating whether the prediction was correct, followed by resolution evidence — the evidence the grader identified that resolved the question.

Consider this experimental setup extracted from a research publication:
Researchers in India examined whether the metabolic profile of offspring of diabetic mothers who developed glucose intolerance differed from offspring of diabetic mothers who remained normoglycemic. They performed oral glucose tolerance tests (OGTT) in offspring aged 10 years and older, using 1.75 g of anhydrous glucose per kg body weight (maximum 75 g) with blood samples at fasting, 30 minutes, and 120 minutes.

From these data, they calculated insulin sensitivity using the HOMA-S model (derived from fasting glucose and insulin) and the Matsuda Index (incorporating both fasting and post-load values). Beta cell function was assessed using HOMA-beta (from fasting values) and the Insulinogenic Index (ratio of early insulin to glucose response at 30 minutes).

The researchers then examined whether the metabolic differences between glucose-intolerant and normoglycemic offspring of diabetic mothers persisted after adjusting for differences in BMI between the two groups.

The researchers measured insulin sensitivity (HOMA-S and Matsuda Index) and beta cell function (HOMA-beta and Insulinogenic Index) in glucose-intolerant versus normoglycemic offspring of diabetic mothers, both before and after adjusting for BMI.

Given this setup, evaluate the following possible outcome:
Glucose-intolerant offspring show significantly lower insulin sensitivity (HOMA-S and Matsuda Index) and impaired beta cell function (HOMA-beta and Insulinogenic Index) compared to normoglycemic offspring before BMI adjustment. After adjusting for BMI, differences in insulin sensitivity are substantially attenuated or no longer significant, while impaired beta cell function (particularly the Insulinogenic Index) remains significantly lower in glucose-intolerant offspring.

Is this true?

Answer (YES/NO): NO